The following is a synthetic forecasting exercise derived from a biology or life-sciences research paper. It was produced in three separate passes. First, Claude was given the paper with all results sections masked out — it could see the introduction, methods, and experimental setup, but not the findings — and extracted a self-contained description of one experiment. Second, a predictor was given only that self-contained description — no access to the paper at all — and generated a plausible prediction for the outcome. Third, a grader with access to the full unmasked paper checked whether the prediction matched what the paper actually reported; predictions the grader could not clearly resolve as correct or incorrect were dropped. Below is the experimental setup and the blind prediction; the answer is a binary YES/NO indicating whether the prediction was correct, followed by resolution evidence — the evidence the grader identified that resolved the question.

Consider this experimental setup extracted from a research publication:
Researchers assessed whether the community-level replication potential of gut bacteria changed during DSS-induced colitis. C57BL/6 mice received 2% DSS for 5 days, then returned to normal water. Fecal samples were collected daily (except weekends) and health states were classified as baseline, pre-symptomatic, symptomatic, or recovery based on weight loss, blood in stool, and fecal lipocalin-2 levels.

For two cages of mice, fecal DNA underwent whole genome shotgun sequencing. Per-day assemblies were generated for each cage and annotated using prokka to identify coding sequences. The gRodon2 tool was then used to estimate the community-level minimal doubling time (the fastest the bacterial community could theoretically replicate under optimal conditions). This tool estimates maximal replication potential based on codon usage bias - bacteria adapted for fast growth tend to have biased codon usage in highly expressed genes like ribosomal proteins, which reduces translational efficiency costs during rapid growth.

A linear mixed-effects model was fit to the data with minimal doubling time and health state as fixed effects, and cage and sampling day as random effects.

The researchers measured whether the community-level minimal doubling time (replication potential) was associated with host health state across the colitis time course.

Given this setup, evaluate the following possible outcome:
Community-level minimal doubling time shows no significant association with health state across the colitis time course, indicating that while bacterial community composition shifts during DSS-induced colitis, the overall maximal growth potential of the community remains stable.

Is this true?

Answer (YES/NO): NO